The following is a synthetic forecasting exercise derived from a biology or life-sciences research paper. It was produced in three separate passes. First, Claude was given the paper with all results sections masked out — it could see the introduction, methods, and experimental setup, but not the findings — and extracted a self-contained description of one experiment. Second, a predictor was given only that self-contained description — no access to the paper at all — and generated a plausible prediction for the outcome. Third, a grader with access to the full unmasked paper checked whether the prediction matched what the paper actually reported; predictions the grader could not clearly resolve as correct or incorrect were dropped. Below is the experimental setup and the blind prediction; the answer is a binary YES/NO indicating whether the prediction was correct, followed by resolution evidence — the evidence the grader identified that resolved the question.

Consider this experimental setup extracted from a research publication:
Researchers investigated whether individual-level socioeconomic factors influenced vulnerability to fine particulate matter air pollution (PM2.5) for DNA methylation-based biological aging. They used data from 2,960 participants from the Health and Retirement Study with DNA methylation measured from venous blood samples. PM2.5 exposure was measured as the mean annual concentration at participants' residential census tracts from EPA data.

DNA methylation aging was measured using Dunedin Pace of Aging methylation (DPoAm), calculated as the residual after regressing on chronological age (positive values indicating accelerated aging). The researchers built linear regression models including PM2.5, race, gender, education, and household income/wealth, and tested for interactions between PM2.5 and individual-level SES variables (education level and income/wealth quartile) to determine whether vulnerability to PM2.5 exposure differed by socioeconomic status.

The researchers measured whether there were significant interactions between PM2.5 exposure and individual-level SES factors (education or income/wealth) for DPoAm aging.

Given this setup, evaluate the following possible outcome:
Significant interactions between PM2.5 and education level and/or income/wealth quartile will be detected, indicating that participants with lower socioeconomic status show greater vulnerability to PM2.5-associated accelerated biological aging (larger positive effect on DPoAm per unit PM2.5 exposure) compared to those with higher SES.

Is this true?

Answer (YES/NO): NO